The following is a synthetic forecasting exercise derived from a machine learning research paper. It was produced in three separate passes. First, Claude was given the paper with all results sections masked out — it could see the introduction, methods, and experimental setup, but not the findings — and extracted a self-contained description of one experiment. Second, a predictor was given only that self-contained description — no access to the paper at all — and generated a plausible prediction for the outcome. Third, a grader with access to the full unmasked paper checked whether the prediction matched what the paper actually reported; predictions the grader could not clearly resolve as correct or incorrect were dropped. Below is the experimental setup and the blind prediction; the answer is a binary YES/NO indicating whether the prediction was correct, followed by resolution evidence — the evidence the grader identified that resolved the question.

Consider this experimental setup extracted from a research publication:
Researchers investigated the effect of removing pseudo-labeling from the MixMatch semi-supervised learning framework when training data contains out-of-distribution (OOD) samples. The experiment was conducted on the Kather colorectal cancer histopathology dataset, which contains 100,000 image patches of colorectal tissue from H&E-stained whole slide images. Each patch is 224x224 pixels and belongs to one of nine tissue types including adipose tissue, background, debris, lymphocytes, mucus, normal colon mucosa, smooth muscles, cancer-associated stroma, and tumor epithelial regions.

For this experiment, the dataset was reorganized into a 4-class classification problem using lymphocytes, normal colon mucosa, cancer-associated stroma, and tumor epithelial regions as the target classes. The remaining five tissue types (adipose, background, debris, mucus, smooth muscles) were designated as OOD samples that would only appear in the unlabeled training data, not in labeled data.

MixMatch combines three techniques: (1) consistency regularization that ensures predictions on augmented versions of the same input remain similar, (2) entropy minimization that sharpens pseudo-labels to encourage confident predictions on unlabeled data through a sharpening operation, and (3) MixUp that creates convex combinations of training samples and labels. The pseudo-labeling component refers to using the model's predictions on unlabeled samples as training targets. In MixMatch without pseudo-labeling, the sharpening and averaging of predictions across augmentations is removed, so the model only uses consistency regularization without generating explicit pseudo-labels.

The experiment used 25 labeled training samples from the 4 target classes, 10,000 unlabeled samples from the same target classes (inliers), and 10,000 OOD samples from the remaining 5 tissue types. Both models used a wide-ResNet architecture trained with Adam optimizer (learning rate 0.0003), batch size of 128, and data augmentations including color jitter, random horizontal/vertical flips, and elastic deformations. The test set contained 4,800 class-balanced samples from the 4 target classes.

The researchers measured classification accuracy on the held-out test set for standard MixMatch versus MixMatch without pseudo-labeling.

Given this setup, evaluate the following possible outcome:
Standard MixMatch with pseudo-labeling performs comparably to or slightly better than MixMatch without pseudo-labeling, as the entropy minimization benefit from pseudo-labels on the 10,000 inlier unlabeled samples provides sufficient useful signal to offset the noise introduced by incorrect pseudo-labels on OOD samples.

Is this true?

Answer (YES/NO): NO